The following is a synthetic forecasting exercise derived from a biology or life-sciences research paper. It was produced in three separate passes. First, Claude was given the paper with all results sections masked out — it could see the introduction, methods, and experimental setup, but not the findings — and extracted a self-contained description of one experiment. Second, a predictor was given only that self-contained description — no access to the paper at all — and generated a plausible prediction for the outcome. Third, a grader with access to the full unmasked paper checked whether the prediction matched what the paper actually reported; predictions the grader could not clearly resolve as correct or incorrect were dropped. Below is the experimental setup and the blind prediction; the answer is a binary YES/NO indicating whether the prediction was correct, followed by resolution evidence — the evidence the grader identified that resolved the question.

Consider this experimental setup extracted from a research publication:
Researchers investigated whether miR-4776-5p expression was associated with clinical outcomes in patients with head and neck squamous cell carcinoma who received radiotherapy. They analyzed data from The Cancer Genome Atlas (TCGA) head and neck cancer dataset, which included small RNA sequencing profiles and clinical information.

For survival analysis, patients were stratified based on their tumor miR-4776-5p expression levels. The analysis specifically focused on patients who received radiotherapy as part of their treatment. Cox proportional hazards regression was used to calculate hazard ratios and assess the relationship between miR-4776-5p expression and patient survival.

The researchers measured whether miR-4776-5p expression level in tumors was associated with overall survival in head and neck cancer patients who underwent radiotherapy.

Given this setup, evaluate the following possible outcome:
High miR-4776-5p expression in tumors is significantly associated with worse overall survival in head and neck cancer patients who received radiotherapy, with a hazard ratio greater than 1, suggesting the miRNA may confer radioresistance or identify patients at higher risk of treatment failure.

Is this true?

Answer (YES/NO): NO